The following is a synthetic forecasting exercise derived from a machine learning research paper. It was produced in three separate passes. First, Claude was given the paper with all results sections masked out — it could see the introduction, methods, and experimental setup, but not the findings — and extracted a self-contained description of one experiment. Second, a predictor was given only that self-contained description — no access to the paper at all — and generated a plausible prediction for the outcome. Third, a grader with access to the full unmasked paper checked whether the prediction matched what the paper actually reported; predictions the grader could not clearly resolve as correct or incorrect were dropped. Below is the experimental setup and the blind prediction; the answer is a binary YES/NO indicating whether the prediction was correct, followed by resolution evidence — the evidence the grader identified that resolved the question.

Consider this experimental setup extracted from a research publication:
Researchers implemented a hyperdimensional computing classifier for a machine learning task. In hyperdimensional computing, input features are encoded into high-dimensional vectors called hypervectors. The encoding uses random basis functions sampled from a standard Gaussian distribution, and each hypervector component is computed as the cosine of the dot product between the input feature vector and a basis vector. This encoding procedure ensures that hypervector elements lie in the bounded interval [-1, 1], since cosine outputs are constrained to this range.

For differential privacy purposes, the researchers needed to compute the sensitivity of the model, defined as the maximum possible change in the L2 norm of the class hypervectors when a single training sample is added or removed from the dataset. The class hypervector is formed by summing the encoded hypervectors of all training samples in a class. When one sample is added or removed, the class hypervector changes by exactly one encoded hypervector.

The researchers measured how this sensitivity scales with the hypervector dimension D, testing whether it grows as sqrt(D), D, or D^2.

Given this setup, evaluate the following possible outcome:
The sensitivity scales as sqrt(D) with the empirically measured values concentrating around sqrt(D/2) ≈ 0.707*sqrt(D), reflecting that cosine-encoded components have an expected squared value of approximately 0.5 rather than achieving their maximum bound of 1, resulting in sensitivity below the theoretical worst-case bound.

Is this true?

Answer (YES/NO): NO